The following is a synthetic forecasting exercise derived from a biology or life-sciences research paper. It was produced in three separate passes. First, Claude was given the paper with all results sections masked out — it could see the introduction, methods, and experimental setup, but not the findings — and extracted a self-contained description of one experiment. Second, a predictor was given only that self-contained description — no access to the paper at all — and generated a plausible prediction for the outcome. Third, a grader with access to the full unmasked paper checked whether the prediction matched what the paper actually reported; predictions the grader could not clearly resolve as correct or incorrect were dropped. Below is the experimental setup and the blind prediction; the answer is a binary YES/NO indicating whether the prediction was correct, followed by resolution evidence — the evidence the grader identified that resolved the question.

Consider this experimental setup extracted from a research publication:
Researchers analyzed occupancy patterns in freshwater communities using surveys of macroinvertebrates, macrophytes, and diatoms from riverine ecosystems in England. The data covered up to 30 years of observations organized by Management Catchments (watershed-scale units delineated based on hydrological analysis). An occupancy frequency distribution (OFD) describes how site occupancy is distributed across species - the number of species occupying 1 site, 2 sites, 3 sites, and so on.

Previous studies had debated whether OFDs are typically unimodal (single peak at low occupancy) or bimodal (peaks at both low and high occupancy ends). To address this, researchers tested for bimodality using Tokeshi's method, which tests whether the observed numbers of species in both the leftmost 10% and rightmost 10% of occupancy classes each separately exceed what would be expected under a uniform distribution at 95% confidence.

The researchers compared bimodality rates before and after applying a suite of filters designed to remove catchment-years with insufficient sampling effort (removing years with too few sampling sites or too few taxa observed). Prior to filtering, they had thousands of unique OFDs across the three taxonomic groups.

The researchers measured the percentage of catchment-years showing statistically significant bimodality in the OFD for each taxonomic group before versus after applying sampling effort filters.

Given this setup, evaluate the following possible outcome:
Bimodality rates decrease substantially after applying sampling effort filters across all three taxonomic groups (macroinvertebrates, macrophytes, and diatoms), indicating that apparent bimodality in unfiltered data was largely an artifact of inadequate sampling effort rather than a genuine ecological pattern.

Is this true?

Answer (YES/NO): YES